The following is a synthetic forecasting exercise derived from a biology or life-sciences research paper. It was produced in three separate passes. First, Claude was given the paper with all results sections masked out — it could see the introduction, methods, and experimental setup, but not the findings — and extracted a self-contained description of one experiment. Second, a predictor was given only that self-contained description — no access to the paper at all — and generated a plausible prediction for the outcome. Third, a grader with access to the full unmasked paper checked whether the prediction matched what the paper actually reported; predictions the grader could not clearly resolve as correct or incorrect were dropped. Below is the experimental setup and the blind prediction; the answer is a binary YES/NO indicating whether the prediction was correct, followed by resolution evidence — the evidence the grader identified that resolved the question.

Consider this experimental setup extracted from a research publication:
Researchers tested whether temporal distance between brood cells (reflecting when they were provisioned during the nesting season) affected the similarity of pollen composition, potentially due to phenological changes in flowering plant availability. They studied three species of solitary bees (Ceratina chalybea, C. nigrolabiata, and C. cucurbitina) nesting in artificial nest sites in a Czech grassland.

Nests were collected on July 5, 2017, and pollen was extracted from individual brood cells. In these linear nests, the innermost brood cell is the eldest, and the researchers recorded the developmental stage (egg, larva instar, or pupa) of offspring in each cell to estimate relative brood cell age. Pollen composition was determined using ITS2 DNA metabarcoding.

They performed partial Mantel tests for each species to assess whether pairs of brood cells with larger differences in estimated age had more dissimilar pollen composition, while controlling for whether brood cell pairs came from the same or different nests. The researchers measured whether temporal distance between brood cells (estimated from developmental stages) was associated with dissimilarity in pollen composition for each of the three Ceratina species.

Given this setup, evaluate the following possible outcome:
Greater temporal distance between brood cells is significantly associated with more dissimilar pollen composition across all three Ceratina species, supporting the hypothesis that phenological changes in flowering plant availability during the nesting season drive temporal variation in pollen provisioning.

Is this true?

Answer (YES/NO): YES